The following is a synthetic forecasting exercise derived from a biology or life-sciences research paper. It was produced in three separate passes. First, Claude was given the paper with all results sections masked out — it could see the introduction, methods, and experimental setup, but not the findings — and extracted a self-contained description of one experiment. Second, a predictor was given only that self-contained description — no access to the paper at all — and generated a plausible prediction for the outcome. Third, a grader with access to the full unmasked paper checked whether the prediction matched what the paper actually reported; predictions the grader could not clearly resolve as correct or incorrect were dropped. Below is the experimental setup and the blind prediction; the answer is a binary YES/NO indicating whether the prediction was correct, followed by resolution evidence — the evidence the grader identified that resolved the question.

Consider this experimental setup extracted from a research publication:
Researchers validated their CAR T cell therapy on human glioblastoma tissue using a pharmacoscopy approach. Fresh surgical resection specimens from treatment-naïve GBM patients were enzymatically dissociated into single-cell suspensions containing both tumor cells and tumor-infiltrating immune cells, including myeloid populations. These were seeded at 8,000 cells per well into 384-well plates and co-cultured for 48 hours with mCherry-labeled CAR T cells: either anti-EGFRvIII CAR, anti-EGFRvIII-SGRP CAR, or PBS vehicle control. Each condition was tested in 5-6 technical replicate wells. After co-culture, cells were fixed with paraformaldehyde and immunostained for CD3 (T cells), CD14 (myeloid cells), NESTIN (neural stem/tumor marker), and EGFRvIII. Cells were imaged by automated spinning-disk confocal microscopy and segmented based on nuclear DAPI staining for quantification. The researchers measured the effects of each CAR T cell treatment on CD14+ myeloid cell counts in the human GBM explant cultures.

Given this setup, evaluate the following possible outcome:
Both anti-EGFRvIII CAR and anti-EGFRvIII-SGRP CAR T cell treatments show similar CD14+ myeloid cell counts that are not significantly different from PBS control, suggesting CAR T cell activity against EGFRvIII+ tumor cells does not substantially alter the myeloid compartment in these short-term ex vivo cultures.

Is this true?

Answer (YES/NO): NO